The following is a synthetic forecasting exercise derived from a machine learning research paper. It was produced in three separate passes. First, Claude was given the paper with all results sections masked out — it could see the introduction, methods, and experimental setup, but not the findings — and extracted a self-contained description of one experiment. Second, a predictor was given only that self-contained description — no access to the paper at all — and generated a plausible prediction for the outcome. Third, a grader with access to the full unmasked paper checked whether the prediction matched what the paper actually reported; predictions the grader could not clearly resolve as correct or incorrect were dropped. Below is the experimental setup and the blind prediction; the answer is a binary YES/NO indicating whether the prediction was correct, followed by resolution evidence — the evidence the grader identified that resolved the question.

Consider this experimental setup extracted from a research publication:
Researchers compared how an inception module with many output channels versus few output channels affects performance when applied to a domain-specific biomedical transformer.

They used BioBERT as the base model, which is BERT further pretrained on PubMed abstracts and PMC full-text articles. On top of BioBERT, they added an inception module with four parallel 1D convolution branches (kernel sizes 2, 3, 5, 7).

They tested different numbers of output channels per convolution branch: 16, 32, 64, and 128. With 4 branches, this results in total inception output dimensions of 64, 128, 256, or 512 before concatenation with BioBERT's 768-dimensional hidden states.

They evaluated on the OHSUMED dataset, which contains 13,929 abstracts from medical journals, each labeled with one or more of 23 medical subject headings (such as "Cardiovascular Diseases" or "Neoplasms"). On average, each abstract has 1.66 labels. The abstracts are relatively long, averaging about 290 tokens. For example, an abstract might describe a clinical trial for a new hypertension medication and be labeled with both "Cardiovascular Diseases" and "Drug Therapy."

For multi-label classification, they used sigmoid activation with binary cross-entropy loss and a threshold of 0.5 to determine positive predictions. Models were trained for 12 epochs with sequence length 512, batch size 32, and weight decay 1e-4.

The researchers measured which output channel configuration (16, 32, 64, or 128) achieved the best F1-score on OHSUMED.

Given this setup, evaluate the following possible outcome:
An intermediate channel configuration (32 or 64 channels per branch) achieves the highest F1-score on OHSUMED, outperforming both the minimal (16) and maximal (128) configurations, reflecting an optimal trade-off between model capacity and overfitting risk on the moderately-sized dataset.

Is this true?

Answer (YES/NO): NO